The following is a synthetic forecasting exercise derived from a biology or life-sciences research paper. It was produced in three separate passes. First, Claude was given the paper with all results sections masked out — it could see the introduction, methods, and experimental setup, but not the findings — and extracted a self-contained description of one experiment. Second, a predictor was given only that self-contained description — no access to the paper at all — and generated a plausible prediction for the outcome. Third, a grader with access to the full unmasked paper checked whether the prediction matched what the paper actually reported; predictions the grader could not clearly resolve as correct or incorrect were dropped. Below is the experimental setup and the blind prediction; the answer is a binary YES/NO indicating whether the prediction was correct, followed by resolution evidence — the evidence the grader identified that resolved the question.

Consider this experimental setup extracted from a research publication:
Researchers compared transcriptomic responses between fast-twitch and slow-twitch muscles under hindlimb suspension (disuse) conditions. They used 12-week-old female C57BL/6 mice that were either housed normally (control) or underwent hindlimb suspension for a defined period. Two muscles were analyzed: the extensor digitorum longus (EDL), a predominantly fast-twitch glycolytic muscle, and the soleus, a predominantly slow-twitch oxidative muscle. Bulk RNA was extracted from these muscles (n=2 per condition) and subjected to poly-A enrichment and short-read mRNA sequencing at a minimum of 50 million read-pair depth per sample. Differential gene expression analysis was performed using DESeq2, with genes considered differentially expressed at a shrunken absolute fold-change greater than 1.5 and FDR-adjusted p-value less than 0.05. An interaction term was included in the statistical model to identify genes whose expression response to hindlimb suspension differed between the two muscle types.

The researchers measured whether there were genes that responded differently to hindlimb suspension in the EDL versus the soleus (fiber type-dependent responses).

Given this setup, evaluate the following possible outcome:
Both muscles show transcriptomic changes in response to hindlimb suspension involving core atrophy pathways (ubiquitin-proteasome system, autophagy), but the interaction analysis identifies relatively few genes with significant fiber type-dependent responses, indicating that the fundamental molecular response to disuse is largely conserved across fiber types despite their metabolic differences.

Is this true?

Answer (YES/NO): NO